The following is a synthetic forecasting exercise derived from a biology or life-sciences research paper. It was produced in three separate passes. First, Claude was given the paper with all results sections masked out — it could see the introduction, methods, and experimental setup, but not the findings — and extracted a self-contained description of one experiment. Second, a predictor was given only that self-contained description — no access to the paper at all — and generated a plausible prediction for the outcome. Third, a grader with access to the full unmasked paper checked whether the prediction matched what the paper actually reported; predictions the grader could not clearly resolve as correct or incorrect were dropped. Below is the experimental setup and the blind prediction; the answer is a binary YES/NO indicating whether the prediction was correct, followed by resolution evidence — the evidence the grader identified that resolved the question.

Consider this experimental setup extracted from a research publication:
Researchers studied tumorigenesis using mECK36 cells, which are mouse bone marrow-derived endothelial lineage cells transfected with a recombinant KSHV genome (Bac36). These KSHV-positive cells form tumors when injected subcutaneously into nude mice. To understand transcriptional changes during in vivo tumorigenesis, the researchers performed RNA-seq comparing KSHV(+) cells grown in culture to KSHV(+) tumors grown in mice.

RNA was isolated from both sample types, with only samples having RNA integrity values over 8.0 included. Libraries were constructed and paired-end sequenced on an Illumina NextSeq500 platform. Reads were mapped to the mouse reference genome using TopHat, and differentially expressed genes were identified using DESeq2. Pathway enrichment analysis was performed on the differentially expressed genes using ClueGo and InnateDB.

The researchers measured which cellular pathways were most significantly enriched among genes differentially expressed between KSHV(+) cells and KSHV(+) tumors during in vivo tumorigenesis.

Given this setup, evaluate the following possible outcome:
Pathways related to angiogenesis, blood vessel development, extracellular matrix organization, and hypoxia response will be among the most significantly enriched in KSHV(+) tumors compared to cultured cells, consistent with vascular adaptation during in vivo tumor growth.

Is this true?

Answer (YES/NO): NO